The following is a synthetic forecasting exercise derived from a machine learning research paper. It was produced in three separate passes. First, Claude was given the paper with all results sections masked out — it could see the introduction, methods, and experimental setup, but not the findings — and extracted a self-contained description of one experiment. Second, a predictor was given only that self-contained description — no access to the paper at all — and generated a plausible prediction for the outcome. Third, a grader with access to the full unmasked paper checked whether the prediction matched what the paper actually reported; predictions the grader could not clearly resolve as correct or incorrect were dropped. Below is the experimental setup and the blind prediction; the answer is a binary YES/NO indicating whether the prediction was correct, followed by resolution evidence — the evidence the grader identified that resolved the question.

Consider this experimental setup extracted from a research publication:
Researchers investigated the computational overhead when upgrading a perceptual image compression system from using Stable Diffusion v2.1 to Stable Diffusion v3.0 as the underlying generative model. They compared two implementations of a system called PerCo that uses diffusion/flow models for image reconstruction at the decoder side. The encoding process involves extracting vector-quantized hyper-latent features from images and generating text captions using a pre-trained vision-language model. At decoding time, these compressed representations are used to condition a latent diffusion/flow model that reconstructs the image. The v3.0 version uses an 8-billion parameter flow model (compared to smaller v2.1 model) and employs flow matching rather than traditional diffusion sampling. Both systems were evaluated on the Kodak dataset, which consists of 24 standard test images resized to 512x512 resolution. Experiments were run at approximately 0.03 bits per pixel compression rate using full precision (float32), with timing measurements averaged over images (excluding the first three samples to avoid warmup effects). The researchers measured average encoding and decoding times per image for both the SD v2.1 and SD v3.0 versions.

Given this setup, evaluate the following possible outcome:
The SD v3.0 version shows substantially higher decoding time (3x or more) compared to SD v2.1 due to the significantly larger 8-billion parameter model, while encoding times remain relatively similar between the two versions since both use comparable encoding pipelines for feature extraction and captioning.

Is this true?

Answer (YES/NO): NO